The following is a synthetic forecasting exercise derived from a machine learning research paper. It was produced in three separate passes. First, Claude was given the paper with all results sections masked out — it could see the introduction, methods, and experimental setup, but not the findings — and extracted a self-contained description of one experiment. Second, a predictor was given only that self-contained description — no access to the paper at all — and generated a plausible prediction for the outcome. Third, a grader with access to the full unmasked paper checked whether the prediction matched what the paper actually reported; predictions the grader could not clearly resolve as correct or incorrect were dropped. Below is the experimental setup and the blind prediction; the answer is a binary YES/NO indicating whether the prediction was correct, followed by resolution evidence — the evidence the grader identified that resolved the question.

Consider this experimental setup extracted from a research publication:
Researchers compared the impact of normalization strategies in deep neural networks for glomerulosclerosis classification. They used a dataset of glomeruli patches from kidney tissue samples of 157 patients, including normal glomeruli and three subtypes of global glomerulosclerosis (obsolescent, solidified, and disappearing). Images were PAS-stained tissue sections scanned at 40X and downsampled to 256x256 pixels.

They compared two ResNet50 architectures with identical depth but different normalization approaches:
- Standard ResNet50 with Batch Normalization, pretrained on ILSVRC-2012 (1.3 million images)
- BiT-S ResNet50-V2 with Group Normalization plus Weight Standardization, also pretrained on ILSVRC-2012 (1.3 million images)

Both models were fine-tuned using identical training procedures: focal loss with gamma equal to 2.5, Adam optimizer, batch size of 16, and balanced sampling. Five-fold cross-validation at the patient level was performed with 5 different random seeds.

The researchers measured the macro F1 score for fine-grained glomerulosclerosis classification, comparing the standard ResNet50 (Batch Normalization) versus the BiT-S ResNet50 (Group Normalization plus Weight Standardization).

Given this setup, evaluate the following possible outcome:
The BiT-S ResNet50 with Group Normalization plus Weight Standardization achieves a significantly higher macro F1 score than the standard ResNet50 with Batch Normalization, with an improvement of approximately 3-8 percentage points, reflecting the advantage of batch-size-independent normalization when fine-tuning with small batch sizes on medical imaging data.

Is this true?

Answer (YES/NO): NO